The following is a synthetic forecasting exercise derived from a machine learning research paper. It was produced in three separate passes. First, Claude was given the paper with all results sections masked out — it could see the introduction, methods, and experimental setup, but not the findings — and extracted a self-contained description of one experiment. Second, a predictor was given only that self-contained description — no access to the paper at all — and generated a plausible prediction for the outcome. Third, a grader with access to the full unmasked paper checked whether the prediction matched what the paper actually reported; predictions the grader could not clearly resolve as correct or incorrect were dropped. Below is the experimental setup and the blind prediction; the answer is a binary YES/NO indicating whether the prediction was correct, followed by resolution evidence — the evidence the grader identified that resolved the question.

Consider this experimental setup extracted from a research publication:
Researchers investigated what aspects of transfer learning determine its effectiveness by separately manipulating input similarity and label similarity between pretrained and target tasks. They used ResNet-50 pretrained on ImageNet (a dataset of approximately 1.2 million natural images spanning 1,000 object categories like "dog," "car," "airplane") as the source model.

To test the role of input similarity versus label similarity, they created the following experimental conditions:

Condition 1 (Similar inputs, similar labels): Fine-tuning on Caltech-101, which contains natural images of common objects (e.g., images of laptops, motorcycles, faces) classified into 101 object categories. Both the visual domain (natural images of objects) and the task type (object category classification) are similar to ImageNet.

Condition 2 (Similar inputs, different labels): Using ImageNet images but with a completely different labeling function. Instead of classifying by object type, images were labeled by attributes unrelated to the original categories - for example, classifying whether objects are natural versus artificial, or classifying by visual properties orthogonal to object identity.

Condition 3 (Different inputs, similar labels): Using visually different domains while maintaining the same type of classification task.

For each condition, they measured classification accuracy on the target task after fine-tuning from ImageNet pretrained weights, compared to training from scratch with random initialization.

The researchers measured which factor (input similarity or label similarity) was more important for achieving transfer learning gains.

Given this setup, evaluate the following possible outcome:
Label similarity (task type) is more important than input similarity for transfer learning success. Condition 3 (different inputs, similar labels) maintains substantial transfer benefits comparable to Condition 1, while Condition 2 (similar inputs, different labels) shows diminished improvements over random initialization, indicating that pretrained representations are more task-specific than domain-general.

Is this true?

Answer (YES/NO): NO